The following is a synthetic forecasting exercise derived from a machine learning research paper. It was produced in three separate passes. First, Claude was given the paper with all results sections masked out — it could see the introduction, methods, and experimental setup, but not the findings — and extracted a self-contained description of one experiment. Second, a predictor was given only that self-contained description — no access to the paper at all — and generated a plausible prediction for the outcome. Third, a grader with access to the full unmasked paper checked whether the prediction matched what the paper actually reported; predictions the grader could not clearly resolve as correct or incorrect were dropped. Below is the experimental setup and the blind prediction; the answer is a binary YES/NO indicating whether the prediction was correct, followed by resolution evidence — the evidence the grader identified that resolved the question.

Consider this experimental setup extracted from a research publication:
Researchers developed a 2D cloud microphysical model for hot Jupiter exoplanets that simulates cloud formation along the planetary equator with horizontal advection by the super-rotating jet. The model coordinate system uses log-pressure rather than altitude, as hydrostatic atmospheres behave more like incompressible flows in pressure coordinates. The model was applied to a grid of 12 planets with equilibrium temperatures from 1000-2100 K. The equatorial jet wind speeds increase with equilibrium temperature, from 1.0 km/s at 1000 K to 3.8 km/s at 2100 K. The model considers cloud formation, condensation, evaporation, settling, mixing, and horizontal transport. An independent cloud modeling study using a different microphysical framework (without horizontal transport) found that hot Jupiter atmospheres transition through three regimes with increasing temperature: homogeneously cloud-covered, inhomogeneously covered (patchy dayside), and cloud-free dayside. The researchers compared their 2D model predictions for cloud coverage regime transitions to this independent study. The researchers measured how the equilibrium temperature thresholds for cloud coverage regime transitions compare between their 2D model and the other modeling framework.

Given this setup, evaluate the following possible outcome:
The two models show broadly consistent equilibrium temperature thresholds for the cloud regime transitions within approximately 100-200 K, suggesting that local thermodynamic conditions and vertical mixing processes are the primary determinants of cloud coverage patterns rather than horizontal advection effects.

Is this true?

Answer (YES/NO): NO